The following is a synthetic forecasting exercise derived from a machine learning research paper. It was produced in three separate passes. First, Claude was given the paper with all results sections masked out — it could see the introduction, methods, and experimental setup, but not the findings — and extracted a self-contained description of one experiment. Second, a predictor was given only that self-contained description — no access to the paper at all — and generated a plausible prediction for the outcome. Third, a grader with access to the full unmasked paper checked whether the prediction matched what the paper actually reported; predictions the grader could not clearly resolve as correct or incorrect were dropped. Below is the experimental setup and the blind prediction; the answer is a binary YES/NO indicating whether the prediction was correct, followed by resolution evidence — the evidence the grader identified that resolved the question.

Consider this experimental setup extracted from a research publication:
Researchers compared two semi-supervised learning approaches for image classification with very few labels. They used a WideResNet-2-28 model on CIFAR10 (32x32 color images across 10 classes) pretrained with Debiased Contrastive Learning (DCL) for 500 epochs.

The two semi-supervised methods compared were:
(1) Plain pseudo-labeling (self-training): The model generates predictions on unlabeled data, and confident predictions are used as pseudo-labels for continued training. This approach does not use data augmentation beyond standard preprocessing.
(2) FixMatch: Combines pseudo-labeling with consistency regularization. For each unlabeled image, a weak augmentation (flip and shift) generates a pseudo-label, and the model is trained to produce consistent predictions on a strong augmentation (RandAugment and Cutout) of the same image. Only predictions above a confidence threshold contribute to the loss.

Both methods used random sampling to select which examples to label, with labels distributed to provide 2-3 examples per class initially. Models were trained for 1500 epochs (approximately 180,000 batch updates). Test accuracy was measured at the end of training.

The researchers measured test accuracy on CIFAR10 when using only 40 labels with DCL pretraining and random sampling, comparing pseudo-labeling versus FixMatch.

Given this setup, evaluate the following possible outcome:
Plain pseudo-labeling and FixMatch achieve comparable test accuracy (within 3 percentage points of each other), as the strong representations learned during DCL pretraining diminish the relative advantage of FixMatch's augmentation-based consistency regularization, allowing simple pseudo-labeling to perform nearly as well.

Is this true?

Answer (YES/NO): NO